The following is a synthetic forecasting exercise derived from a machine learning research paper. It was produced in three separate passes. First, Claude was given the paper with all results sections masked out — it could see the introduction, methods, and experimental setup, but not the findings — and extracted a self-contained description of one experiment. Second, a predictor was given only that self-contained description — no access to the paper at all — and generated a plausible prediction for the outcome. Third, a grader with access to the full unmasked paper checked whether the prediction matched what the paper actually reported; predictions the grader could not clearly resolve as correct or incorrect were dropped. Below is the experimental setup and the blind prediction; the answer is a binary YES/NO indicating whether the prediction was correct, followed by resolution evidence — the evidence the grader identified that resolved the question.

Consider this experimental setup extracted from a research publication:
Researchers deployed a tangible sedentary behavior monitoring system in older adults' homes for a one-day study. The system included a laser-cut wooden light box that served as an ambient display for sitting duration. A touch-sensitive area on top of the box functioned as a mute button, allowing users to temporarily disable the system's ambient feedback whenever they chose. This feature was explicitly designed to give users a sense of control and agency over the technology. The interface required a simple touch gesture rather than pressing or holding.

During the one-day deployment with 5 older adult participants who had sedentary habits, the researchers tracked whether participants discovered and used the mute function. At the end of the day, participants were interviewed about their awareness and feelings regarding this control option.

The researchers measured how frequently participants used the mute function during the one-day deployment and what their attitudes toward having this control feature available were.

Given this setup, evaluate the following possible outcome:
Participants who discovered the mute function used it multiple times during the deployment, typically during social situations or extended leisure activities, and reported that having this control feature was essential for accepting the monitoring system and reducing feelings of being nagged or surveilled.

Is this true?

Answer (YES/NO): NO